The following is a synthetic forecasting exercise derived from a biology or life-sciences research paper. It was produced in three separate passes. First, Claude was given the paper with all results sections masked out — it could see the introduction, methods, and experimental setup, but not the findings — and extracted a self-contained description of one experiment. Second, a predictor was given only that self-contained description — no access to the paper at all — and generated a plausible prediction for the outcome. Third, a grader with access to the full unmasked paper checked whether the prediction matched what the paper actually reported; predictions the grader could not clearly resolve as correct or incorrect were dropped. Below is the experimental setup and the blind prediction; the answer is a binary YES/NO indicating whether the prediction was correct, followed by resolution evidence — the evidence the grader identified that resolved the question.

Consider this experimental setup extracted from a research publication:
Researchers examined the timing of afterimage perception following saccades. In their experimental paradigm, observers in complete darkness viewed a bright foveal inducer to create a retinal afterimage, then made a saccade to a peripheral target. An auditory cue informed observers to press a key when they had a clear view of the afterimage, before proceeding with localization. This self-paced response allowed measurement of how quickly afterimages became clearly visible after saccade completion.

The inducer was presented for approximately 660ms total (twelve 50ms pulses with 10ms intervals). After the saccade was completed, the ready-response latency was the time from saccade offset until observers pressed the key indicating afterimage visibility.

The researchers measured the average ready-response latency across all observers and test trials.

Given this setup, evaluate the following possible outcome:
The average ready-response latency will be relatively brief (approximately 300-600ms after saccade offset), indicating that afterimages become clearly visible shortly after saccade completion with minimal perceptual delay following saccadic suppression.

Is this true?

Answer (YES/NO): NO